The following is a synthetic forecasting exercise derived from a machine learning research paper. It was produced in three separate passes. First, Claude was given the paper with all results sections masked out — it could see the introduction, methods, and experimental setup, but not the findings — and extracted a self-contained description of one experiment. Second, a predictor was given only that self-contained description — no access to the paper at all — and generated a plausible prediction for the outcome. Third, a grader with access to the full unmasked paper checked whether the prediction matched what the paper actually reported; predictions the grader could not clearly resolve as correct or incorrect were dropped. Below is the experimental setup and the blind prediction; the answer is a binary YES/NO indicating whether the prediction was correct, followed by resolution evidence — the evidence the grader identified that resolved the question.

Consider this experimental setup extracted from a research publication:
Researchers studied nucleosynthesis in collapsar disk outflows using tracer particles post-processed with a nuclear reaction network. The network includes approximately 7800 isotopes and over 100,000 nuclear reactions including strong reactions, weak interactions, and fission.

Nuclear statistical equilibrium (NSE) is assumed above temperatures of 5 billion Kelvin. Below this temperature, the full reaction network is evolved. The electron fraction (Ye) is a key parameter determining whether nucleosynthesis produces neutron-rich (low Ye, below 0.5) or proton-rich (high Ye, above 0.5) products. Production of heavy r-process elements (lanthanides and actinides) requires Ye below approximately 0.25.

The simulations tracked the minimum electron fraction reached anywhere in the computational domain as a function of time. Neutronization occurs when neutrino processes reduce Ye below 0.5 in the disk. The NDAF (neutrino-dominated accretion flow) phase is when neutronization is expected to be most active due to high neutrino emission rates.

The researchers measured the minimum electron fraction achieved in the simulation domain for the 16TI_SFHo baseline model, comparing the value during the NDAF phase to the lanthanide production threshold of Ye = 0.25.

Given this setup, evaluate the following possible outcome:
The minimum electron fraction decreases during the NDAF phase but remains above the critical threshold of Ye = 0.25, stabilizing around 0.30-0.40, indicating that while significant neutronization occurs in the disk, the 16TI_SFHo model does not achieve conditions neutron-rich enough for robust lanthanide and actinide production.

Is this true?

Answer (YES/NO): NO